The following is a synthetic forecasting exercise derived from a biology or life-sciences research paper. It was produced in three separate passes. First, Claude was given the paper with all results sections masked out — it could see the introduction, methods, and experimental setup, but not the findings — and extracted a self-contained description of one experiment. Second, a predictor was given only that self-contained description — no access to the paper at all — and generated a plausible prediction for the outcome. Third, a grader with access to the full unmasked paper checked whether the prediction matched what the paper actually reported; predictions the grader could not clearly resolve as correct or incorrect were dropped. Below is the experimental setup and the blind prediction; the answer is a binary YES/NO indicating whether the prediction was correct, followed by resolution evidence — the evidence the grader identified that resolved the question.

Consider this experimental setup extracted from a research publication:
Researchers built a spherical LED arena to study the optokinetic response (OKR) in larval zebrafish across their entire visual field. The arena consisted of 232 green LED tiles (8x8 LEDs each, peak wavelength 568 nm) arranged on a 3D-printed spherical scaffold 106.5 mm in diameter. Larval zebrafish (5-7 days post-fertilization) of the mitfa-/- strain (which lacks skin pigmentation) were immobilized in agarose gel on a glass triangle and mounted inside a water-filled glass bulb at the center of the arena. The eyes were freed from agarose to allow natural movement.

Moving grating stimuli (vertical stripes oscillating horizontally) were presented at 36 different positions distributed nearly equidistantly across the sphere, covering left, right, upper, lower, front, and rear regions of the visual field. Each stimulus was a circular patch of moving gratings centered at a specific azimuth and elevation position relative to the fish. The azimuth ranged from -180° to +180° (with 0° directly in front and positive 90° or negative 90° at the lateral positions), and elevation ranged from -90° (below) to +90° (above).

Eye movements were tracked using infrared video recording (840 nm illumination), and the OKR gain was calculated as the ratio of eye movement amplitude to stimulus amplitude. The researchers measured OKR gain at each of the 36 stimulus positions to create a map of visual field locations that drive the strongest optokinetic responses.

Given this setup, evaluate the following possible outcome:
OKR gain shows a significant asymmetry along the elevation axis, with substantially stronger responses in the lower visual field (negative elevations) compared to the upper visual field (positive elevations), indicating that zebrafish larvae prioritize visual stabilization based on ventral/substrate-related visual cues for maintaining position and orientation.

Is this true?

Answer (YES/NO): NO